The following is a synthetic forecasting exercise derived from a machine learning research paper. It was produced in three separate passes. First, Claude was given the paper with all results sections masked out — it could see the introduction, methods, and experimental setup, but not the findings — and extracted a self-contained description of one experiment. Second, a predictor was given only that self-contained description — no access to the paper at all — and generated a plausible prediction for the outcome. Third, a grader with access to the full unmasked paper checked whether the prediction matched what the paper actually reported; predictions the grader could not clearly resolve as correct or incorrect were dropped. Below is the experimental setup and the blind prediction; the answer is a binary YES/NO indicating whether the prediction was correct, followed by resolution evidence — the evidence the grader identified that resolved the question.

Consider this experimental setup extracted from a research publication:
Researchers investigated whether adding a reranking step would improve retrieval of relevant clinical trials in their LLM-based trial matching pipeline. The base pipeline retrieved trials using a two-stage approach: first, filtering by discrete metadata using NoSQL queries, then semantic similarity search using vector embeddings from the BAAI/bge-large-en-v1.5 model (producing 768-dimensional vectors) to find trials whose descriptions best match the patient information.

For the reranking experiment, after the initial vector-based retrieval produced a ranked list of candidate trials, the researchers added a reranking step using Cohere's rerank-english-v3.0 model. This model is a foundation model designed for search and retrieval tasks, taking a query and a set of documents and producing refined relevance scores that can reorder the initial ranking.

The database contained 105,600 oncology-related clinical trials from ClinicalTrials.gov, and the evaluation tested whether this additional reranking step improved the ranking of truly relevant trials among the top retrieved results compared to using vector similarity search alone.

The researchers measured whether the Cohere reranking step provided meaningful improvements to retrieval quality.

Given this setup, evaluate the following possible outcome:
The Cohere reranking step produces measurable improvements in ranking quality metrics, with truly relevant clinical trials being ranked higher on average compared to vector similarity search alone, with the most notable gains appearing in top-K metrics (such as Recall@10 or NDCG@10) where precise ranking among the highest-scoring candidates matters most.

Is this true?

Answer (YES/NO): NO